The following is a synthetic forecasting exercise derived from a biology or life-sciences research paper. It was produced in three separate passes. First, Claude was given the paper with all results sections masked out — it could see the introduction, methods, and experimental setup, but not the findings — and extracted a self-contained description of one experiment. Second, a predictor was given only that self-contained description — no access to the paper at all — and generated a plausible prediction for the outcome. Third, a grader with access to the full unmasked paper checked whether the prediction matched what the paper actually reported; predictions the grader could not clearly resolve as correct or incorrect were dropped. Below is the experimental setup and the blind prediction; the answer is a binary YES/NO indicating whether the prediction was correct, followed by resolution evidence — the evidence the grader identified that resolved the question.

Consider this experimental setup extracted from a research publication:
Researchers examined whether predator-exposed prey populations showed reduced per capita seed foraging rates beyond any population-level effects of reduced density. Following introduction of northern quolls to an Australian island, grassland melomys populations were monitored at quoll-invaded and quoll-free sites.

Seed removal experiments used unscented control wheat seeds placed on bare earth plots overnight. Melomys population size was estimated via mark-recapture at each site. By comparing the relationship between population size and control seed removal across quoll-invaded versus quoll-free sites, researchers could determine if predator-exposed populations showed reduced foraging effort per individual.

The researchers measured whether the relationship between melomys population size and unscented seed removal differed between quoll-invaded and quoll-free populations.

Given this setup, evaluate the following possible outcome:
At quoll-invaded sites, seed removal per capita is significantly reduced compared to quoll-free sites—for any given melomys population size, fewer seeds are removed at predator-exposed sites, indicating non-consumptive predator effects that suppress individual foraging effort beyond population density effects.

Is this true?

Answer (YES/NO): YES